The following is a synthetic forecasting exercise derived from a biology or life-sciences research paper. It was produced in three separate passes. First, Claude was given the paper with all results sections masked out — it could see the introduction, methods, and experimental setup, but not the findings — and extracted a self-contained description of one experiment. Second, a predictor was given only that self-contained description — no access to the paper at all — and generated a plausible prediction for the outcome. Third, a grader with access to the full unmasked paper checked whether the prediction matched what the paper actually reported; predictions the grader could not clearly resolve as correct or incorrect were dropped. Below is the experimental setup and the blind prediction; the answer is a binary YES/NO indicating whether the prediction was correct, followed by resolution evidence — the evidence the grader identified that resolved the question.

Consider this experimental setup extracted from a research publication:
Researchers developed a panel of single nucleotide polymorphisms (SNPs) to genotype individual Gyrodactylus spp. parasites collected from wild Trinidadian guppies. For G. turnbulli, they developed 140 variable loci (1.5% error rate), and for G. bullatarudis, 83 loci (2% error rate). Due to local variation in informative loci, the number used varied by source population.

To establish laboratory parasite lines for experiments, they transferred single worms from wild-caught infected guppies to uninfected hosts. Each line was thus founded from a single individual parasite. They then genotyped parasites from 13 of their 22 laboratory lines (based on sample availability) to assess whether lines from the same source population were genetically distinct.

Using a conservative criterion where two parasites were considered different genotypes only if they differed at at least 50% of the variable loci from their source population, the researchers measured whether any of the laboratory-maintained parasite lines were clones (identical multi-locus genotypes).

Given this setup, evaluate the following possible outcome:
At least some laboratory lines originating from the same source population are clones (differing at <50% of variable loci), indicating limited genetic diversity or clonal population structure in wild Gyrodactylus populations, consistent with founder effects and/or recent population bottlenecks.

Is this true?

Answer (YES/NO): NO